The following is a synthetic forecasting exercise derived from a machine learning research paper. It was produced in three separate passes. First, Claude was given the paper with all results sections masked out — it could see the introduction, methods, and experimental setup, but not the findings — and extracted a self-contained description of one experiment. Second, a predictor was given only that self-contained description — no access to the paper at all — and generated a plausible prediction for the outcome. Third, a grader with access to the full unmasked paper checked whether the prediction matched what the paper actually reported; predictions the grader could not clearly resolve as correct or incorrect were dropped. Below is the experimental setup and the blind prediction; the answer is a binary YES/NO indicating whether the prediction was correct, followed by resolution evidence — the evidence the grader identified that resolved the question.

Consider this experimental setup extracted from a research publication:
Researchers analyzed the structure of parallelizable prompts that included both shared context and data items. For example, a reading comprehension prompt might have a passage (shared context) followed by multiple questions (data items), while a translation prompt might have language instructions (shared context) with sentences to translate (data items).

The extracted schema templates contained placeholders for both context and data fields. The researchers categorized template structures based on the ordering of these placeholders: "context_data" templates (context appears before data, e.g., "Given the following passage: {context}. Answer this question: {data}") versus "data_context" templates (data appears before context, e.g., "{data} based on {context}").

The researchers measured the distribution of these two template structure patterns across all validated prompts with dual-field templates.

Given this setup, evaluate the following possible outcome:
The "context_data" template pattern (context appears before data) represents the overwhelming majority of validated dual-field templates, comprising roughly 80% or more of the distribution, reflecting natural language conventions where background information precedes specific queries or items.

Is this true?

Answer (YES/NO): YES